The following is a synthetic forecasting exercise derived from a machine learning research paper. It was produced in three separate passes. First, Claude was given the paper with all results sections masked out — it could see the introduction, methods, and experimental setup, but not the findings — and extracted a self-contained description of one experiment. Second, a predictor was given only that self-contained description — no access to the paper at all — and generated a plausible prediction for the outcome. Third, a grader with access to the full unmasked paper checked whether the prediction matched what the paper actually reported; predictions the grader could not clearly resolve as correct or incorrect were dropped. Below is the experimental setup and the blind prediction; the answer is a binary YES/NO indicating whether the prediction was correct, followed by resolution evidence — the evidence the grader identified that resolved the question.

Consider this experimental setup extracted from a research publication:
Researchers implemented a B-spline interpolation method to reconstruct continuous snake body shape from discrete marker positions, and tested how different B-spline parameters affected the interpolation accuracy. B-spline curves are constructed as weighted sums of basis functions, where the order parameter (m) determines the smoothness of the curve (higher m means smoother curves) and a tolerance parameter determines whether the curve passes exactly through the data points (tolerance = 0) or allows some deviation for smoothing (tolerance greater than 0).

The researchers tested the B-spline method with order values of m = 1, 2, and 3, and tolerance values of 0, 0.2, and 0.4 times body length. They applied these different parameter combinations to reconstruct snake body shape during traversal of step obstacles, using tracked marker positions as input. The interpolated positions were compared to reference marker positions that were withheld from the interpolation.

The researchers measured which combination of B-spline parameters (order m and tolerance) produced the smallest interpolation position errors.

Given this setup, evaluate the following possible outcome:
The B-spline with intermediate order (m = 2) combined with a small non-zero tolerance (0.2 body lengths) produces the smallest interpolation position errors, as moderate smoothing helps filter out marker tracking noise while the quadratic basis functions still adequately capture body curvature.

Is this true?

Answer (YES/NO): NO